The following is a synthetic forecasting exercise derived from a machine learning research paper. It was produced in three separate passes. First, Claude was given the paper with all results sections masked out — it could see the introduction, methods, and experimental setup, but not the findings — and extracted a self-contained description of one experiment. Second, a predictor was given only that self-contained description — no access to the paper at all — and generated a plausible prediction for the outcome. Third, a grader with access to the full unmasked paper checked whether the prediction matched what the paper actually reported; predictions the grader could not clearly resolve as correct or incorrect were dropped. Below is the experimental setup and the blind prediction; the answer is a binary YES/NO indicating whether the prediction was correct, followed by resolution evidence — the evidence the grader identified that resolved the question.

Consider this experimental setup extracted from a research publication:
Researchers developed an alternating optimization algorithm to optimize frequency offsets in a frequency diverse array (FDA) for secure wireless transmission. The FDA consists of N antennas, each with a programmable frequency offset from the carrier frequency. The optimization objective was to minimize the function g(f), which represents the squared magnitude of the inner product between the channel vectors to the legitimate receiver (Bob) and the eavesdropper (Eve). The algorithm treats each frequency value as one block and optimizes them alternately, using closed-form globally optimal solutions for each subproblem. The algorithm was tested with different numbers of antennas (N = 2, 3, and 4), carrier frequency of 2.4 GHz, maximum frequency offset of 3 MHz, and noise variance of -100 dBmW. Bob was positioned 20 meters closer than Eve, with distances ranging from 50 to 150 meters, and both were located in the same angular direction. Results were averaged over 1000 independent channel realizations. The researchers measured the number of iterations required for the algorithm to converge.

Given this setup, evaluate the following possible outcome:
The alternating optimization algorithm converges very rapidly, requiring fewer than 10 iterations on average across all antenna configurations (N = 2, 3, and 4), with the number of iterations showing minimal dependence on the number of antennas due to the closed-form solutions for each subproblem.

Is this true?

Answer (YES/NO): YES